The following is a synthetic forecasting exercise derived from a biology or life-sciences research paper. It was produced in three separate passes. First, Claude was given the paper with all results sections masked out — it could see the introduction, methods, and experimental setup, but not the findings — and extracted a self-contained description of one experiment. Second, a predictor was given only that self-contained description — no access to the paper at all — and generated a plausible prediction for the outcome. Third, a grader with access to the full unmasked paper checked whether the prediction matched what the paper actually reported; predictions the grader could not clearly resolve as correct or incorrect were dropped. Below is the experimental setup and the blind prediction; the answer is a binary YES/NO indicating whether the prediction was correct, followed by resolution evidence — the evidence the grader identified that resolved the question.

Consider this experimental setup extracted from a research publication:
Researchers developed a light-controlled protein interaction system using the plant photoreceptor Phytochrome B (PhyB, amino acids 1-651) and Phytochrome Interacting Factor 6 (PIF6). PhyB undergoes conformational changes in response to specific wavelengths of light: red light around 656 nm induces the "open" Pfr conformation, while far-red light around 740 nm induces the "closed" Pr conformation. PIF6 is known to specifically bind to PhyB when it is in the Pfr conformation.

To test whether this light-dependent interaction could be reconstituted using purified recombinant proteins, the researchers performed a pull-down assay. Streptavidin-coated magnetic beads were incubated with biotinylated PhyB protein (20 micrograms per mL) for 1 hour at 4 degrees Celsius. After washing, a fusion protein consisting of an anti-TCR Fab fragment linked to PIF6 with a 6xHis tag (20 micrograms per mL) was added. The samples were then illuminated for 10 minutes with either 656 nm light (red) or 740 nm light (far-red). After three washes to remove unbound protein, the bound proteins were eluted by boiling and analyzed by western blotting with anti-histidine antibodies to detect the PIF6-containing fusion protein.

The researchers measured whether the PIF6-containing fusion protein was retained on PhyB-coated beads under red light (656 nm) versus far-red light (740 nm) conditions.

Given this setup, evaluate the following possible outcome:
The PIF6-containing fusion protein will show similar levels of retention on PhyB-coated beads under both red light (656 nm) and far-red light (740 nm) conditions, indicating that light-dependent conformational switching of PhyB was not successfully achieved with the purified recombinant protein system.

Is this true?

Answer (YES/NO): NO